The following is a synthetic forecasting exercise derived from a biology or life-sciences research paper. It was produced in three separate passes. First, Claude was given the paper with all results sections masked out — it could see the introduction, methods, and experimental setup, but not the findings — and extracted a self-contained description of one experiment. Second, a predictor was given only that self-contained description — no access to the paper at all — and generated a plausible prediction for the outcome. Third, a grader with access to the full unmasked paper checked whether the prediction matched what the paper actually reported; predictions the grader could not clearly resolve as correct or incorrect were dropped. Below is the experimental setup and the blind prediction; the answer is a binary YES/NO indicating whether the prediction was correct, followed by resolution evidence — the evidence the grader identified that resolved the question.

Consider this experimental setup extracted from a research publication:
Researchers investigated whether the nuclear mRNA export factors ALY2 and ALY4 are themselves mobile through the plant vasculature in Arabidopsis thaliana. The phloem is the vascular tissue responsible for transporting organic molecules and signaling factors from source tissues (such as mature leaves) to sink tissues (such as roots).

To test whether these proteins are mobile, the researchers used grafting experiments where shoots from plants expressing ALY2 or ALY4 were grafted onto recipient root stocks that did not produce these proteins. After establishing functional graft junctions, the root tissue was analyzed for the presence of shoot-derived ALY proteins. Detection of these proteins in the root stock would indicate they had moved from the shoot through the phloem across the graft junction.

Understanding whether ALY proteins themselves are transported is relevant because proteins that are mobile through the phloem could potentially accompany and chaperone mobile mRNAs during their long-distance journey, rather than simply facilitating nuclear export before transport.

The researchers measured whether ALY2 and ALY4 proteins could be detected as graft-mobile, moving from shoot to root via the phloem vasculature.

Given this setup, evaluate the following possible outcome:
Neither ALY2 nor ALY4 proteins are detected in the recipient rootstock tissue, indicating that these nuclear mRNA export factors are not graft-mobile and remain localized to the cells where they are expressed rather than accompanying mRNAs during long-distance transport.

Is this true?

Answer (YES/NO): NO